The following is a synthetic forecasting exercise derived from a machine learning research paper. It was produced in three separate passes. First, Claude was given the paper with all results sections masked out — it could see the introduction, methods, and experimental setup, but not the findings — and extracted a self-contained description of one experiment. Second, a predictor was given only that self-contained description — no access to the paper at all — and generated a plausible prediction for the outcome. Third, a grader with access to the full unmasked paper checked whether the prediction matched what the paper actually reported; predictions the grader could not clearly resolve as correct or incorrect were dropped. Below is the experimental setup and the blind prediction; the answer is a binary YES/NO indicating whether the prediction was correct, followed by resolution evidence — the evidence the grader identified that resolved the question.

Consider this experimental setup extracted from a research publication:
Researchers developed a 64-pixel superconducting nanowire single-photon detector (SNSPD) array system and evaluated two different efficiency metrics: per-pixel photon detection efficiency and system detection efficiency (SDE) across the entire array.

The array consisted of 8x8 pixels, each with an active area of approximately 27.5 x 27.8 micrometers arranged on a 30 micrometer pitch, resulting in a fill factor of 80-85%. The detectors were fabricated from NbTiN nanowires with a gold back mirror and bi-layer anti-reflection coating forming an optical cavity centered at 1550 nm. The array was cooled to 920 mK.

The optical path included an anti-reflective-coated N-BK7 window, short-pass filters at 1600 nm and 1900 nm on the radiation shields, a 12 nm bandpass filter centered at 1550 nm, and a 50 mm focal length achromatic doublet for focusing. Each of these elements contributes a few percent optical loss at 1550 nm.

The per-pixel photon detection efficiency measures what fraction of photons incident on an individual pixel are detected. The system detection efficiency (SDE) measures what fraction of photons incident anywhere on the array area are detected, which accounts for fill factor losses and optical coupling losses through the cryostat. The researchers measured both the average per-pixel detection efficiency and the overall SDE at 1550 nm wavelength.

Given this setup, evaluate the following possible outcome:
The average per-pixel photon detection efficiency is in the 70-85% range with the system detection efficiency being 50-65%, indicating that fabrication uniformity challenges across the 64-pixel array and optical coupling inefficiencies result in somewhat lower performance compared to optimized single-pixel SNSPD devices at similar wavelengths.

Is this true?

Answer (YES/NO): NO